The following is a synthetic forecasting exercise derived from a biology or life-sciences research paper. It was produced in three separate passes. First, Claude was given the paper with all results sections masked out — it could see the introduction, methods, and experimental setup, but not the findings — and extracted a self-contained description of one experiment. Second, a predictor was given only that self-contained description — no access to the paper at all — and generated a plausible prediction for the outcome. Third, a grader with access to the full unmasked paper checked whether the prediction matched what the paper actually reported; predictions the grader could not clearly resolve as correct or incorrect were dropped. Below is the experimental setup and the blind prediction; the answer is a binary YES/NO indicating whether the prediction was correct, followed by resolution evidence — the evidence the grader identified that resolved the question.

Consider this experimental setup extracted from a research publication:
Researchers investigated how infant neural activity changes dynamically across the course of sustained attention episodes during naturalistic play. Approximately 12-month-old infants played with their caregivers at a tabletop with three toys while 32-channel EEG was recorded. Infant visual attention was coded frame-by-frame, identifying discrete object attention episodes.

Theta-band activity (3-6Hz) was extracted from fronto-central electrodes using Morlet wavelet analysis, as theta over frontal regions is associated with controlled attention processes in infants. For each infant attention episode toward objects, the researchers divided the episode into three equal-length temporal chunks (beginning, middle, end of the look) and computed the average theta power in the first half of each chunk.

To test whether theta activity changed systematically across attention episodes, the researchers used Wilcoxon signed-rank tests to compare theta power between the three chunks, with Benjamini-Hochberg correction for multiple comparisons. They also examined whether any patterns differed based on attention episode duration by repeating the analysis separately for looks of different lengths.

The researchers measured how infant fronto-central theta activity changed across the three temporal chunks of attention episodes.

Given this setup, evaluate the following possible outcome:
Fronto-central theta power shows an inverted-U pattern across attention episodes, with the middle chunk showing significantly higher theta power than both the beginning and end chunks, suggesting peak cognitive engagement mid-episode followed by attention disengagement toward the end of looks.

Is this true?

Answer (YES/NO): NO